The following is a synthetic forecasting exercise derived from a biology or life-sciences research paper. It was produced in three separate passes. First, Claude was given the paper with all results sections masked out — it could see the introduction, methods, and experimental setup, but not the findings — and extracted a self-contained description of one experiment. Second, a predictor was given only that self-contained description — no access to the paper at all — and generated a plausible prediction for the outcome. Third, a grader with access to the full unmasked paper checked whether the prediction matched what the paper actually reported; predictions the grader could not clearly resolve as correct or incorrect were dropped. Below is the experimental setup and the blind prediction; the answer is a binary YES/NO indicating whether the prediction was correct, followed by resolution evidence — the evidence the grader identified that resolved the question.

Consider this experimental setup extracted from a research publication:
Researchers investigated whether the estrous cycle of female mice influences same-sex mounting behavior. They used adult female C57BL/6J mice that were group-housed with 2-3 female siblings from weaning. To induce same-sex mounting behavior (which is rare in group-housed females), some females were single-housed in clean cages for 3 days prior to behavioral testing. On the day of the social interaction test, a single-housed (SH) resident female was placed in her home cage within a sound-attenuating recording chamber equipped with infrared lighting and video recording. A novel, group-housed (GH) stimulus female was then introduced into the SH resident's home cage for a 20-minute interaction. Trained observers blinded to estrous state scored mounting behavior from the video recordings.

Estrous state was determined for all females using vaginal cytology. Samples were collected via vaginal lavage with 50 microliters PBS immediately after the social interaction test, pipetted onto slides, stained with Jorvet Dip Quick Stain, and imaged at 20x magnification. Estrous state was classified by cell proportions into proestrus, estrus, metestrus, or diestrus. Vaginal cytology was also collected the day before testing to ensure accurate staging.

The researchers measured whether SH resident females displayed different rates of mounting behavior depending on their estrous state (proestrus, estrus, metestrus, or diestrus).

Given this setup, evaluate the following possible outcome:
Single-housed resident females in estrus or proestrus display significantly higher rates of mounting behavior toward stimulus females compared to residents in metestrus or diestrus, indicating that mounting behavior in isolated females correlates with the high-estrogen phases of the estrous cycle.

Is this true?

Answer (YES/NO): NO